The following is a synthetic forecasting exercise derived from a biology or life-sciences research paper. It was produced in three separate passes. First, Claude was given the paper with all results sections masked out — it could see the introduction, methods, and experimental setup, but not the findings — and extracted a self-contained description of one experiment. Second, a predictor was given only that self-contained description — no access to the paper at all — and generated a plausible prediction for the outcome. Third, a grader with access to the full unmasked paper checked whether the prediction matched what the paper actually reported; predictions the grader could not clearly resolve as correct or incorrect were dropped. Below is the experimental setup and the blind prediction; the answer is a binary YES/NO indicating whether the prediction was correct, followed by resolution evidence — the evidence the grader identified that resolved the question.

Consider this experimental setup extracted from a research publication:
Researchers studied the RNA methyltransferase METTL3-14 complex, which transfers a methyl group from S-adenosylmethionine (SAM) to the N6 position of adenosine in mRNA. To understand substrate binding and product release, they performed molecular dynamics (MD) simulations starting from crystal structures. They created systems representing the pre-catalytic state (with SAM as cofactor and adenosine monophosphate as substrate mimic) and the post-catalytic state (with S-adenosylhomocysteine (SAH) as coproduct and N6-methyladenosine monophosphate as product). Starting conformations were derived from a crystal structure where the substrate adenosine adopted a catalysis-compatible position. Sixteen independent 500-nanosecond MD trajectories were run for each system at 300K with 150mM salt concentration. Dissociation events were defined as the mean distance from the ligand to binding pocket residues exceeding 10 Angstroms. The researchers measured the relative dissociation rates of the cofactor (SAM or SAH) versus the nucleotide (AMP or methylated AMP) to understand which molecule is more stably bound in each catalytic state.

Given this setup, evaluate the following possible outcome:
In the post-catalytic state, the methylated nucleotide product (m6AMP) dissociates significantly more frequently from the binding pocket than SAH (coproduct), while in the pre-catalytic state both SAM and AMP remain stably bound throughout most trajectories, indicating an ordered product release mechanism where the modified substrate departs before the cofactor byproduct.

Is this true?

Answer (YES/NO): YES